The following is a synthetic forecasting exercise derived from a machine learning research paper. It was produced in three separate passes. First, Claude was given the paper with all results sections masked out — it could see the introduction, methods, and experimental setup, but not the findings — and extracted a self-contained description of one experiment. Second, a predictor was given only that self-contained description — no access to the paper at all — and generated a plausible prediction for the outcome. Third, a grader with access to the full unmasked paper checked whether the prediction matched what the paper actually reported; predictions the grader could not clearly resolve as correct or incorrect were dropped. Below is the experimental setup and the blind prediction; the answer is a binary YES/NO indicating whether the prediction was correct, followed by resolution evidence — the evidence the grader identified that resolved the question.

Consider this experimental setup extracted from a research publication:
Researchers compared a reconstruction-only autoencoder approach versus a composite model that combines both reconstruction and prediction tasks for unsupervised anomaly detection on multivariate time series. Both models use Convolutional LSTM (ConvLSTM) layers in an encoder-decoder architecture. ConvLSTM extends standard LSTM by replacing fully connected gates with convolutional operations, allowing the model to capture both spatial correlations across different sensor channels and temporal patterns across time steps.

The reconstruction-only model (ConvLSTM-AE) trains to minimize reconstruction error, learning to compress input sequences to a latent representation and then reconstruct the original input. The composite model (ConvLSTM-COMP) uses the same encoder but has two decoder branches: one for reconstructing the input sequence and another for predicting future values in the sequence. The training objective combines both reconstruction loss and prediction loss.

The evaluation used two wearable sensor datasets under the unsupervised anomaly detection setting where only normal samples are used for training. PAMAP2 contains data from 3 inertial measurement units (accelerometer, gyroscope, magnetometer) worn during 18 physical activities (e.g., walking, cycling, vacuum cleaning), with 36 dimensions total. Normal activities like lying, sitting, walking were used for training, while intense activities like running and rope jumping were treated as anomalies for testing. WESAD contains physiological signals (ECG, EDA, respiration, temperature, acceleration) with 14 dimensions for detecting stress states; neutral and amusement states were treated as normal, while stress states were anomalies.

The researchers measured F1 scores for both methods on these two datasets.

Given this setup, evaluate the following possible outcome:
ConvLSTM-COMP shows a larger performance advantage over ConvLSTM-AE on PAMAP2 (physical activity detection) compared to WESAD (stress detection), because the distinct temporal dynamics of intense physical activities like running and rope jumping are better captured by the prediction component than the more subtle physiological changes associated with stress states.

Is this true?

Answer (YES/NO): NO